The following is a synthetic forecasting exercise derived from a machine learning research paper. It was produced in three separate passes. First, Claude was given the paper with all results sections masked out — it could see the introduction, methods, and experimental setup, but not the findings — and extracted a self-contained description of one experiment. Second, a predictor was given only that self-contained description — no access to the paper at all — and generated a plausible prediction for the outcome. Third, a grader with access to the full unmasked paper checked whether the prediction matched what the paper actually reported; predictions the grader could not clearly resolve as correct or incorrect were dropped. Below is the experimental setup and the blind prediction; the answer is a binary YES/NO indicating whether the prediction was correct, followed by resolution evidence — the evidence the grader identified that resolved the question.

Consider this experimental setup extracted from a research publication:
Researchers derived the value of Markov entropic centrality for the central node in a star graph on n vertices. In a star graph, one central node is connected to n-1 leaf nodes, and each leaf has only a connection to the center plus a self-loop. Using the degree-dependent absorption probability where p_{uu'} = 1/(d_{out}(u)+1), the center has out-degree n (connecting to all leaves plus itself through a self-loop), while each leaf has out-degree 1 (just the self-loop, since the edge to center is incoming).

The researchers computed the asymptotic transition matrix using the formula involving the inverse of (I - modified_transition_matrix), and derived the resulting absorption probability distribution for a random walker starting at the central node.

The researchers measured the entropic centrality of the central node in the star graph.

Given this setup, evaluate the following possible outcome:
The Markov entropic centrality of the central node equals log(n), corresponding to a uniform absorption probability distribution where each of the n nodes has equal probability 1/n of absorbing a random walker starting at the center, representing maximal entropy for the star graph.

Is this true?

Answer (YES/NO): YES